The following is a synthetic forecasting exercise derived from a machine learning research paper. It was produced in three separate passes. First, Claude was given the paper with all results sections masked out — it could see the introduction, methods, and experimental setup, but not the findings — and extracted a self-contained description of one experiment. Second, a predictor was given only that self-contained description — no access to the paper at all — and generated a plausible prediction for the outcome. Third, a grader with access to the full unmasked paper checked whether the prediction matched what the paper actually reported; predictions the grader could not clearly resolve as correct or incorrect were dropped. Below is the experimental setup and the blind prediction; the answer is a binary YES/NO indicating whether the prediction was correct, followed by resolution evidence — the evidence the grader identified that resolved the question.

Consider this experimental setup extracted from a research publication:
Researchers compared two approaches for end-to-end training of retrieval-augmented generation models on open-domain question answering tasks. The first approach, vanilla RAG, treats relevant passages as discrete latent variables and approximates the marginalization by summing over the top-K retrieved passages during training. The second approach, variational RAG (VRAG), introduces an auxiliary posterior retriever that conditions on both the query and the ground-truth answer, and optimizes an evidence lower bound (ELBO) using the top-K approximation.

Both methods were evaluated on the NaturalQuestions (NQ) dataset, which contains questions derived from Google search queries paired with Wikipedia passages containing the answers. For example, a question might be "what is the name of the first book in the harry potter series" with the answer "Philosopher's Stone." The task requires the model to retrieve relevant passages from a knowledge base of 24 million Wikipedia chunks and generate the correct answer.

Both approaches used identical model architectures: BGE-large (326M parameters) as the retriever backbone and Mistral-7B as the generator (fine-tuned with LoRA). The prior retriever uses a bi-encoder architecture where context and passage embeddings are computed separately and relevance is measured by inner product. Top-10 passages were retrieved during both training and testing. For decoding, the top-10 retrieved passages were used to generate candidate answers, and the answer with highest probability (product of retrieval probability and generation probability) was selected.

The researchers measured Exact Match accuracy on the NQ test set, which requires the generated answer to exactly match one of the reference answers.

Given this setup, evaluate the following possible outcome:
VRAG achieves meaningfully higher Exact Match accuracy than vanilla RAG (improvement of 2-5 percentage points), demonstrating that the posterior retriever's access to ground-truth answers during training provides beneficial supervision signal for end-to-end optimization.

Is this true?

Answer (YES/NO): NO